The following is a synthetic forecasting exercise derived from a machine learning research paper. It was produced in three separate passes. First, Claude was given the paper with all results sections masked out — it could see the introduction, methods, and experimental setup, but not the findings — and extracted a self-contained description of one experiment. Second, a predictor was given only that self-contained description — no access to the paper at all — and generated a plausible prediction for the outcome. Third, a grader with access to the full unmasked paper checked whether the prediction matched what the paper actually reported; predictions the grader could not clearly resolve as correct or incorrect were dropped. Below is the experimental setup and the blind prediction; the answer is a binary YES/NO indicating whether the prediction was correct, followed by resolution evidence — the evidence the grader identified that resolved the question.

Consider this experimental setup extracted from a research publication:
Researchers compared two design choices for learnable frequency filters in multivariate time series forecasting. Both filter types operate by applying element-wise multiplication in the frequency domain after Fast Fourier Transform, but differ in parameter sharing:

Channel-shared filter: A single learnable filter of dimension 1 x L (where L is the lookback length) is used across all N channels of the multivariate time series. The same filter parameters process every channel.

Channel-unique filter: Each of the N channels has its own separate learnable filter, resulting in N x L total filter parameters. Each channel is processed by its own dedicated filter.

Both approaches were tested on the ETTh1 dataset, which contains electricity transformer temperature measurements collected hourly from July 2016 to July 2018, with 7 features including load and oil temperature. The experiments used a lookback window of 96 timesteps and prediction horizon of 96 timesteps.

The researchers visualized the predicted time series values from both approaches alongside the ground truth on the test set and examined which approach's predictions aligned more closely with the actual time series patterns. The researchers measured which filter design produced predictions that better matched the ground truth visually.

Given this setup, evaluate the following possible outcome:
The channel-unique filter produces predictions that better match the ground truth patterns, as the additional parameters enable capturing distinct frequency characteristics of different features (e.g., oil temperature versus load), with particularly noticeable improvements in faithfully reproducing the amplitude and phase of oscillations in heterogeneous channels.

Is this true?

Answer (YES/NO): NO